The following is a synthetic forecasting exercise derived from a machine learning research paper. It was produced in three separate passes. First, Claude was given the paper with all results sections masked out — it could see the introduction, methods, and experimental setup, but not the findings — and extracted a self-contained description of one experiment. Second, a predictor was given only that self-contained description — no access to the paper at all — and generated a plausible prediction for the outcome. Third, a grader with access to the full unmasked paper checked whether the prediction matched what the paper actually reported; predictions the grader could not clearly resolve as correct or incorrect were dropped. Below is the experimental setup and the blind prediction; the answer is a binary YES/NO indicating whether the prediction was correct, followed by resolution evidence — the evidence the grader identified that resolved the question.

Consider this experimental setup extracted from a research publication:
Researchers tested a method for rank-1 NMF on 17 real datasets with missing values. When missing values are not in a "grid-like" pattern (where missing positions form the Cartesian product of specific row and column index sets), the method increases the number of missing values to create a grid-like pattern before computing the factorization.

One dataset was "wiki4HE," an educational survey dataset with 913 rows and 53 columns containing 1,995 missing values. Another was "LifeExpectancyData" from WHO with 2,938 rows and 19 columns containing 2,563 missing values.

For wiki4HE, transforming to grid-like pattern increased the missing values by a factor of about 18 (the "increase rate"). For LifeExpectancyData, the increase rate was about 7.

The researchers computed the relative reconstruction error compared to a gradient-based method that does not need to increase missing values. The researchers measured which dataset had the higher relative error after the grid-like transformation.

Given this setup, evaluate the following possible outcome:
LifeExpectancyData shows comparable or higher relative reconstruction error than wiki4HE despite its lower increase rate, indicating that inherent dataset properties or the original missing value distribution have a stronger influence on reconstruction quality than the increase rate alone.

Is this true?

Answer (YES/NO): YES